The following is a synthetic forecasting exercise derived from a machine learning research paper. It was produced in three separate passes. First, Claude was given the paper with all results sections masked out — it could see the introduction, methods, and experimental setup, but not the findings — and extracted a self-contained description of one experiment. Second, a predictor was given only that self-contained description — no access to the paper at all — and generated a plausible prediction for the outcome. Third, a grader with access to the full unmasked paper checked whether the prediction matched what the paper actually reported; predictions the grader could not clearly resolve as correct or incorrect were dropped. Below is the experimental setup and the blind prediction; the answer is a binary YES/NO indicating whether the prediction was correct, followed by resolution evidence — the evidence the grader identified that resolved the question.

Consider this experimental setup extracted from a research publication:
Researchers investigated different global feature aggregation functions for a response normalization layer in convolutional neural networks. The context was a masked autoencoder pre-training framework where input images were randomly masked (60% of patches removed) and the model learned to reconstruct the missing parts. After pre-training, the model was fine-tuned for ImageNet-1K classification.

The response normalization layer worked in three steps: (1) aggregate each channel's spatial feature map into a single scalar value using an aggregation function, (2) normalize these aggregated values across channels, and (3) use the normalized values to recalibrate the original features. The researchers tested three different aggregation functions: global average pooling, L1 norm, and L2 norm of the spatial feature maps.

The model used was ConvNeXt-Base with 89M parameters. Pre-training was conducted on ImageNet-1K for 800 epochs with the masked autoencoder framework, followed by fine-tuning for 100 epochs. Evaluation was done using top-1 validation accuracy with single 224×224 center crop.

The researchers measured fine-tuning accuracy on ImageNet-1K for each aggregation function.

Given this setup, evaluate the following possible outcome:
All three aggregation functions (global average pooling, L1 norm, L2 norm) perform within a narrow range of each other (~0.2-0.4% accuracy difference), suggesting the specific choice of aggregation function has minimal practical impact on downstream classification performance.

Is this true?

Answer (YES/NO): NO